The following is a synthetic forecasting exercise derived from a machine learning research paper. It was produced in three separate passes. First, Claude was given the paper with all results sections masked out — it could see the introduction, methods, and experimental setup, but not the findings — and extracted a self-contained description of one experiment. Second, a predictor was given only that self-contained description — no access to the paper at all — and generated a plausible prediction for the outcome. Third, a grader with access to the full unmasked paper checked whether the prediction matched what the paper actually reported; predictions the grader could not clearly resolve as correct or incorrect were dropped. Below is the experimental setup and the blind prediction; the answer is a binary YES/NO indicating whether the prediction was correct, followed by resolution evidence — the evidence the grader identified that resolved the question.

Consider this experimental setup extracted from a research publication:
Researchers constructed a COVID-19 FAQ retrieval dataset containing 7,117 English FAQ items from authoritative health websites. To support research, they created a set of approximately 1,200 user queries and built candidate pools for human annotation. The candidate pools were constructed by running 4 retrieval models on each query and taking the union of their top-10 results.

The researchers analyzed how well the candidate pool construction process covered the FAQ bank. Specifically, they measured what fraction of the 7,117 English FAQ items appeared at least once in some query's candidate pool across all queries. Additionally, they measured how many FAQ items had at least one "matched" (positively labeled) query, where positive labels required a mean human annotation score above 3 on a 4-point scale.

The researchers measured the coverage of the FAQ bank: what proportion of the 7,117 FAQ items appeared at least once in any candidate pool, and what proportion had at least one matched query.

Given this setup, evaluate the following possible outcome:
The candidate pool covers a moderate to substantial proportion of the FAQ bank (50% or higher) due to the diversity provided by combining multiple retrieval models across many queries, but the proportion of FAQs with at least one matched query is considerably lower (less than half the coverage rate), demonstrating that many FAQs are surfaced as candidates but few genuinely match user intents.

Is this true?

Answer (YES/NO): NO